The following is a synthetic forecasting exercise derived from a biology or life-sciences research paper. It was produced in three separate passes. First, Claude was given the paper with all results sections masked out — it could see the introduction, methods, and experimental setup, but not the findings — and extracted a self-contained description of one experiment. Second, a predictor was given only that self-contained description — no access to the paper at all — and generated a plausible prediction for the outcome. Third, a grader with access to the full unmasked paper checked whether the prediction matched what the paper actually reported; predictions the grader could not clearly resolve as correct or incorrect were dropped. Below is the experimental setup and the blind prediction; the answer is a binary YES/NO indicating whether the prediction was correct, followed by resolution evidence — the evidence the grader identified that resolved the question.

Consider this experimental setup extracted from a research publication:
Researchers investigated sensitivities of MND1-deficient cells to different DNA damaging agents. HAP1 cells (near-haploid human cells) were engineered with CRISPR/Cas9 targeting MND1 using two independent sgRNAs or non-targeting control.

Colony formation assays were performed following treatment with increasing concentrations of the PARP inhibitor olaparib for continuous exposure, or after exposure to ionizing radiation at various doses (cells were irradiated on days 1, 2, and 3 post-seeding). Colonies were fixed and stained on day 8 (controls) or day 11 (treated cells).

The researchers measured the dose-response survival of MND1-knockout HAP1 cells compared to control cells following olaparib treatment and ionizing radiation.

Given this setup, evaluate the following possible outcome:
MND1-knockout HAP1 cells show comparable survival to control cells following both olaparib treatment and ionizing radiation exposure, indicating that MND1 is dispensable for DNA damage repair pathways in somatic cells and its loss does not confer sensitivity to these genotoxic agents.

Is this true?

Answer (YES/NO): NO